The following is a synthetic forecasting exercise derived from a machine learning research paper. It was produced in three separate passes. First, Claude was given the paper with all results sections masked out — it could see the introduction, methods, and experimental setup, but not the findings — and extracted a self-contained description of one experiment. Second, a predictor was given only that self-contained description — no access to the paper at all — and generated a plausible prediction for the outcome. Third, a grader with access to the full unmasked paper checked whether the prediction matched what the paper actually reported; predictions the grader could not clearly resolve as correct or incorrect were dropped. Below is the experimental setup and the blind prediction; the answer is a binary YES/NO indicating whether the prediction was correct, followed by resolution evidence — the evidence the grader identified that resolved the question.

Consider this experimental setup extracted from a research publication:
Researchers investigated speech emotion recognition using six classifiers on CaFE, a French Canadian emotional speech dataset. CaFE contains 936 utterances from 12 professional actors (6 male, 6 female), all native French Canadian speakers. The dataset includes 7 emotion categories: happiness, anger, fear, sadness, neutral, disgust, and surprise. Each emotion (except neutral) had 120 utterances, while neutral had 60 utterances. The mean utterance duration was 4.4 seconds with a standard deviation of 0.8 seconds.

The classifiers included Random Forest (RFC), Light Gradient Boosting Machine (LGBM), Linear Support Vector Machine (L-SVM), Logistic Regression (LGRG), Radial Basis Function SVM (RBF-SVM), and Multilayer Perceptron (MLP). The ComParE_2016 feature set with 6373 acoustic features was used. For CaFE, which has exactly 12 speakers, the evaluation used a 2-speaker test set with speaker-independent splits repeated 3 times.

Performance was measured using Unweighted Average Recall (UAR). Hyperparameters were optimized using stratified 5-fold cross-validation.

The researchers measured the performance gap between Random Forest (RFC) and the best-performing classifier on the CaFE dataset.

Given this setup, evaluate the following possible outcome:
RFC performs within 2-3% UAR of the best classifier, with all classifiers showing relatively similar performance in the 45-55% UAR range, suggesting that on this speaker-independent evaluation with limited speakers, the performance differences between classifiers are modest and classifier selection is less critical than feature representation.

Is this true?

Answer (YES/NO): NO